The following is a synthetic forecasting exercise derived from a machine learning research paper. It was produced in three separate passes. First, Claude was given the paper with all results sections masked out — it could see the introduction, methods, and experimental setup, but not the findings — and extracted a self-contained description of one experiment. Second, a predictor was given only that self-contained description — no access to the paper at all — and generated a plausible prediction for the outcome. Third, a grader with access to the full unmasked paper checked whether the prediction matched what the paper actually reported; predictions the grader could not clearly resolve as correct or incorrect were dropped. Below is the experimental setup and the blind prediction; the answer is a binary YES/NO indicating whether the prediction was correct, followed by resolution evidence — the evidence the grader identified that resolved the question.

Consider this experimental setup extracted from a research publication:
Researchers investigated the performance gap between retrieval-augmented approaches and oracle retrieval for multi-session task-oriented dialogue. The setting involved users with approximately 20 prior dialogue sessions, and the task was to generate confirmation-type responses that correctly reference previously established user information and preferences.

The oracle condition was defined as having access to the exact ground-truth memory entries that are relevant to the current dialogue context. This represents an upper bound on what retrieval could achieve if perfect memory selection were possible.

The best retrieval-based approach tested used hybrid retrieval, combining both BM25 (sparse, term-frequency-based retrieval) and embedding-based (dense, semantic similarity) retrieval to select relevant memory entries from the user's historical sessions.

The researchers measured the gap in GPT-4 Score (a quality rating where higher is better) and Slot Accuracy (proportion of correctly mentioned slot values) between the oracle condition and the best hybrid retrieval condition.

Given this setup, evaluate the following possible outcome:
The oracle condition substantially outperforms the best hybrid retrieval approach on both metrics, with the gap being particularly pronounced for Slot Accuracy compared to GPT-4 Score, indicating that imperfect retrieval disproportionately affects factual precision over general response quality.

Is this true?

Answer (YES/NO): NO